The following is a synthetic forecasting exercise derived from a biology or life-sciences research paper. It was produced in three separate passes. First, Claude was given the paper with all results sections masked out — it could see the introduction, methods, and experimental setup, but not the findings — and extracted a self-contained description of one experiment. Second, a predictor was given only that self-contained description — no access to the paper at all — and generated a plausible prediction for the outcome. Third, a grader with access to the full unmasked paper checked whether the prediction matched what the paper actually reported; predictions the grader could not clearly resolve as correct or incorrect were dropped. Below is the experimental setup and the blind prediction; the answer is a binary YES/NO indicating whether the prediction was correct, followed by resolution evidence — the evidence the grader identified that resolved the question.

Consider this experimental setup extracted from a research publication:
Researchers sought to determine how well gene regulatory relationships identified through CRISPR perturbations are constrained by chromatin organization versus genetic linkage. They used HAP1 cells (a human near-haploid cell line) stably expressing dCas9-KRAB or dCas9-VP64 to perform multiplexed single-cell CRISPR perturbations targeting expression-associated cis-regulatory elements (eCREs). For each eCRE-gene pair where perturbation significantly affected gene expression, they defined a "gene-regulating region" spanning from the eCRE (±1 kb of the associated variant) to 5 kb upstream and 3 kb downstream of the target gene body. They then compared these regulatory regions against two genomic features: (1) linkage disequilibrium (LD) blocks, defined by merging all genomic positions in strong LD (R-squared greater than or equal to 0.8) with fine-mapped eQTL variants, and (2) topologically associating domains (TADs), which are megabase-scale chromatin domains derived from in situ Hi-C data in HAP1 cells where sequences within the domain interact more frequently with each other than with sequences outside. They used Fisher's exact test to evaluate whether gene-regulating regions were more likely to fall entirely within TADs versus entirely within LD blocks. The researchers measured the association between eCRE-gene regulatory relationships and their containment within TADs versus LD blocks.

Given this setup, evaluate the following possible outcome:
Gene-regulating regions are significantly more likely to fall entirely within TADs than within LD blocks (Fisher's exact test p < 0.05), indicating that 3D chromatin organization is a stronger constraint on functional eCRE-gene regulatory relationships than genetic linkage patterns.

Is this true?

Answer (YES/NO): NO